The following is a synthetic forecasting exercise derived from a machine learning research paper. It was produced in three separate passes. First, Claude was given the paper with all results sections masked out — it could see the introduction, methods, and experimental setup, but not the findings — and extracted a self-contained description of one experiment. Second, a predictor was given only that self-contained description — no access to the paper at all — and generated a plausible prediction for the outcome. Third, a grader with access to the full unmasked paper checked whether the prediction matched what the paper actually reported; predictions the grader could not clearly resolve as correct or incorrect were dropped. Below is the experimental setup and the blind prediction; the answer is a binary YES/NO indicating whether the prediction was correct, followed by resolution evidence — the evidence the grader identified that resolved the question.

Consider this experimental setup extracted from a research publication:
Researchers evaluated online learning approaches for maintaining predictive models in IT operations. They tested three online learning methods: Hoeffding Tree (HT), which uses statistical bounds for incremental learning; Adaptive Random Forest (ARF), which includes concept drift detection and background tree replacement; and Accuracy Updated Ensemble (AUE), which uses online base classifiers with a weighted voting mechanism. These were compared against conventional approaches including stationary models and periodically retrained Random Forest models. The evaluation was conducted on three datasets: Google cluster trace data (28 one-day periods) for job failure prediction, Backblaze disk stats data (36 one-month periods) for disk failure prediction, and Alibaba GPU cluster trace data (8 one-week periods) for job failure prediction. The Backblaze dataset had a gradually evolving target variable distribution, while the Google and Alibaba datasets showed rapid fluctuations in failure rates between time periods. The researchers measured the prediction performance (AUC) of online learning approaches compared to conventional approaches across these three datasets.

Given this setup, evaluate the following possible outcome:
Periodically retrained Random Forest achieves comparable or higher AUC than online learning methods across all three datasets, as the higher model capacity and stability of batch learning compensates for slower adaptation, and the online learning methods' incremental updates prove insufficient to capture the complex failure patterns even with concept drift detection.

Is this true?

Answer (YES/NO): NO